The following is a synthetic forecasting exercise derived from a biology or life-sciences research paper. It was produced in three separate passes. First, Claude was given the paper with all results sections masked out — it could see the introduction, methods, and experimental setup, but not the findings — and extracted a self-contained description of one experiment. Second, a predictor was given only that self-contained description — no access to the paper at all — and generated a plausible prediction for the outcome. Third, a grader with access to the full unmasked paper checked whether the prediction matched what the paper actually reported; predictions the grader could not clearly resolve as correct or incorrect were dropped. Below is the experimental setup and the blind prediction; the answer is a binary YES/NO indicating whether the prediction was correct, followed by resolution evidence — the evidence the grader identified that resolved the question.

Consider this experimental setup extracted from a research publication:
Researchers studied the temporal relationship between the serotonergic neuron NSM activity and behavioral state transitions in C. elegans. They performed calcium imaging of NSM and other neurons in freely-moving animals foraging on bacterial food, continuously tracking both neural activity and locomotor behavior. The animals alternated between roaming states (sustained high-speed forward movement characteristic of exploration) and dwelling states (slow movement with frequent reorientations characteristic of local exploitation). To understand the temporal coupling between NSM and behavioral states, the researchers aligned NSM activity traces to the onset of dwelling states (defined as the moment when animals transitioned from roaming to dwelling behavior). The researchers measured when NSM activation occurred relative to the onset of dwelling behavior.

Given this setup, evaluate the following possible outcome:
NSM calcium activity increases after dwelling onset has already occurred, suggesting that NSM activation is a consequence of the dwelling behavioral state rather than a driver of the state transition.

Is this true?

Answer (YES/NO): NO